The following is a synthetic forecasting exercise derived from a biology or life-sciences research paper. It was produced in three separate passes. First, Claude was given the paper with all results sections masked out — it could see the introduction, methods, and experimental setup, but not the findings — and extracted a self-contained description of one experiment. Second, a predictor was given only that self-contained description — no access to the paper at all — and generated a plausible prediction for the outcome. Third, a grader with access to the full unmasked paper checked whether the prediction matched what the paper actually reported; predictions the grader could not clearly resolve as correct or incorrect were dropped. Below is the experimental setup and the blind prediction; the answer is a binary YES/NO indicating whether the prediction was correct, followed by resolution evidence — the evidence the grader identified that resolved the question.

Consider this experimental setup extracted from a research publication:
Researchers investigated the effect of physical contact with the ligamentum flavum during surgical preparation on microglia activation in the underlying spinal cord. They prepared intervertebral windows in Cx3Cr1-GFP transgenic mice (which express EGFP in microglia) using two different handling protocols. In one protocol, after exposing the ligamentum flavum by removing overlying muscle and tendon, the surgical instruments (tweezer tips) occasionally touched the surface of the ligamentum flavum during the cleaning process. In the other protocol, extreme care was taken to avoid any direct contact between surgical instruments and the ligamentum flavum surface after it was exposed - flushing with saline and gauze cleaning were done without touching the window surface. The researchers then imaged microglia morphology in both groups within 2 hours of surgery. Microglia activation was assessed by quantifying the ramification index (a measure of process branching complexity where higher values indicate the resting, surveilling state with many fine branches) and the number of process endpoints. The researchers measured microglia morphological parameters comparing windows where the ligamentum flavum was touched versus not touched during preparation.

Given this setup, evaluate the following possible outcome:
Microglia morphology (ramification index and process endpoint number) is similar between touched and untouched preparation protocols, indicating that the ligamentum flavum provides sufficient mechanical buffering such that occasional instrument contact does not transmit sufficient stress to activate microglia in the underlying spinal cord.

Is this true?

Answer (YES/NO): NO